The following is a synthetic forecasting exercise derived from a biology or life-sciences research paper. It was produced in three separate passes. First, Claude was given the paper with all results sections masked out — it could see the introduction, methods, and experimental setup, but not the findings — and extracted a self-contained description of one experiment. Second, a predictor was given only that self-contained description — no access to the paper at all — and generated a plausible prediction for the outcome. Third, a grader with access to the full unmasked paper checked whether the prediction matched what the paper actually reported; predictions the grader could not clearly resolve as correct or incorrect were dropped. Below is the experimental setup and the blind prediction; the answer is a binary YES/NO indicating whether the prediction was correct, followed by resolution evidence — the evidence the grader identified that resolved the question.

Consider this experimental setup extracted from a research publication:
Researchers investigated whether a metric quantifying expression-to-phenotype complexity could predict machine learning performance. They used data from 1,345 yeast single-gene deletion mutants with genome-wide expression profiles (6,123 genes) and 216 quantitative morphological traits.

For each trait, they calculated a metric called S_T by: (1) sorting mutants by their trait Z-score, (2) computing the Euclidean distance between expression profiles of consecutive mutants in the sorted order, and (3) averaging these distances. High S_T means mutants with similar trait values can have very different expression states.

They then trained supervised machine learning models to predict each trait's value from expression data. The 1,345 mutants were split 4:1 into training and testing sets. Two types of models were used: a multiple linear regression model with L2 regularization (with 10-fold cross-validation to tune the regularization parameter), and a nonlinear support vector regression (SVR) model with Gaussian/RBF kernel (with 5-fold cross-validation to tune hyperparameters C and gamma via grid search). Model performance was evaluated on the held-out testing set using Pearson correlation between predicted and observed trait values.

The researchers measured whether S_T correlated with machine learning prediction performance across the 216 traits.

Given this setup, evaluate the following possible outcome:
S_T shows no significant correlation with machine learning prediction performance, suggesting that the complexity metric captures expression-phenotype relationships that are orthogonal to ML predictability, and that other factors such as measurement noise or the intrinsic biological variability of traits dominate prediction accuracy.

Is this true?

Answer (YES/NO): NO